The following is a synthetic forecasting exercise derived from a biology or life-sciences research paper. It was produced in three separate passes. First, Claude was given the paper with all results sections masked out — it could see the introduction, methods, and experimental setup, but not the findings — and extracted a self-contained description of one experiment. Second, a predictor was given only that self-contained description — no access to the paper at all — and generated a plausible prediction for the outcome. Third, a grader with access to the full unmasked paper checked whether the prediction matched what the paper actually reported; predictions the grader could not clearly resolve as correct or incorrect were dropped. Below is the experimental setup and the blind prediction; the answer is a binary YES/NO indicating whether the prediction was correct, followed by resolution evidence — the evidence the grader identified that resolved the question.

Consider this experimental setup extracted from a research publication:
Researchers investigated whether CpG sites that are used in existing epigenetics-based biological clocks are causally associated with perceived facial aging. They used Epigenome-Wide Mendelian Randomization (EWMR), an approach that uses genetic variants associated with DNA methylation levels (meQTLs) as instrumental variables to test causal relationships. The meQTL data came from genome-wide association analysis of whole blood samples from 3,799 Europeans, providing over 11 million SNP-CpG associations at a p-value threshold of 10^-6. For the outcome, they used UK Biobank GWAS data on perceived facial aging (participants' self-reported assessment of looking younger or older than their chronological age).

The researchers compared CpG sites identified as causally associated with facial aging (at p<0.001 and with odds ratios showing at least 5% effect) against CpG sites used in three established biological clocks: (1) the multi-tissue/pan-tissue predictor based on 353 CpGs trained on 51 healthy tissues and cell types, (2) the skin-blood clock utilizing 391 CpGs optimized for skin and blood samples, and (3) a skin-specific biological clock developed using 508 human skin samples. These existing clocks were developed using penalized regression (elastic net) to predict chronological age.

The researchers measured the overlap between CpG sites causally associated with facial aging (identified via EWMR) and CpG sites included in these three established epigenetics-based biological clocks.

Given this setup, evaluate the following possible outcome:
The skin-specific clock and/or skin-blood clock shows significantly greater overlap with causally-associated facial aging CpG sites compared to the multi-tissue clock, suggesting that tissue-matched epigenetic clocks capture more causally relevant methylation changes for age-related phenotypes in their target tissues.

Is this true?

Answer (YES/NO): NO